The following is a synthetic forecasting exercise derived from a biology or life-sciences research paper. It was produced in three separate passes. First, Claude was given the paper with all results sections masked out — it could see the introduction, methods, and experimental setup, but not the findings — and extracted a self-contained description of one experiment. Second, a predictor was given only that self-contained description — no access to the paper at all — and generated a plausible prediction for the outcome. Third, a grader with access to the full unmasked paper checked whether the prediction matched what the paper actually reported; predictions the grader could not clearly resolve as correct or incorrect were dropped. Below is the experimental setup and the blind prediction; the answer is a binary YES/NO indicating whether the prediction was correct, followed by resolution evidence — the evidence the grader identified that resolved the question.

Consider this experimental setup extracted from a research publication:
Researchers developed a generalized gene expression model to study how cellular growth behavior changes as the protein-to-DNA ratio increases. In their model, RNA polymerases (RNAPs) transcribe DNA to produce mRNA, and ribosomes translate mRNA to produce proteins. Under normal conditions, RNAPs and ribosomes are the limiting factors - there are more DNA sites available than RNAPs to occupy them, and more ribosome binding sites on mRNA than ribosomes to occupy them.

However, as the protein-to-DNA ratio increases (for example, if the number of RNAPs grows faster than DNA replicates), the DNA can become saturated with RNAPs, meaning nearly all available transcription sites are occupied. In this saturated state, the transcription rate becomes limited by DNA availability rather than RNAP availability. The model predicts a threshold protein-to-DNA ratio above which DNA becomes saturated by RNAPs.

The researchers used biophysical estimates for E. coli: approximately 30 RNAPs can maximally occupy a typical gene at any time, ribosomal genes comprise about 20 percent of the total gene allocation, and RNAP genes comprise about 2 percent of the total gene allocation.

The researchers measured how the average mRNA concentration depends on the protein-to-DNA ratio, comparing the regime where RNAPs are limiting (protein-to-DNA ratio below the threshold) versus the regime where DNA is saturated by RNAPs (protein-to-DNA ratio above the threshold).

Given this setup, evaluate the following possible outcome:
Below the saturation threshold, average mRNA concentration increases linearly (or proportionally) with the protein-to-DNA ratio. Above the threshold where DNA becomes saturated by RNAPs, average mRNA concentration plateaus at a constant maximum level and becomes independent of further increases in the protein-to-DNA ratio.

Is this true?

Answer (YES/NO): NO